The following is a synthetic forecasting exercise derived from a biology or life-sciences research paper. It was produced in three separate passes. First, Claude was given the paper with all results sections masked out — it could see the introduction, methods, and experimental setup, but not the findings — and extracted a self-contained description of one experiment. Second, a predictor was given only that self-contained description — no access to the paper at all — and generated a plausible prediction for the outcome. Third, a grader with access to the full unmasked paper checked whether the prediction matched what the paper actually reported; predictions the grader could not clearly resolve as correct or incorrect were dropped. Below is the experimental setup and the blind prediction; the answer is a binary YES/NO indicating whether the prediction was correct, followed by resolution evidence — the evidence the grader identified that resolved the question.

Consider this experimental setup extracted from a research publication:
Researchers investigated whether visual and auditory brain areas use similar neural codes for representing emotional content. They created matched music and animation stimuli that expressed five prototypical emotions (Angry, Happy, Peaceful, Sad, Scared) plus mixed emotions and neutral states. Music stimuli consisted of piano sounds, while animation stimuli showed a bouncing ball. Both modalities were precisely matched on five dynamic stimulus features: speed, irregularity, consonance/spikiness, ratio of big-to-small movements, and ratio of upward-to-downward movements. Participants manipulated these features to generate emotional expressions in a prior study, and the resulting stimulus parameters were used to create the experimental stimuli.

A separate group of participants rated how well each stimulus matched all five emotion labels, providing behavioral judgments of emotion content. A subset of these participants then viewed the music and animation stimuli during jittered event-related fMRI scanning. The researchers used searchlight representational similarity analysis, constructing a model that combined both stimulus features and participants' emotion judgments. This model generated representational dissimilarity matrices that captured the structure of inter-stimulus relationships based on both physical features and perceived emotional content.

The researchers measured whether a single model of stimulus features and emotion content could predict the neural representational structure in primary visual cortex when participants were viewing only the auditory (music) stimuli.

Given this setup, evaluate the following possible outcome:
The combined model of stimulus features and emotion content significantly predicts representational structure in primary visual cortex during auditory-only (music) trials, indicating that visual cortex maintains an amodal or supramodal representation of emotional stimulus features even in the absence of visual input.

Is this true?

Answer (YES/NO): NO